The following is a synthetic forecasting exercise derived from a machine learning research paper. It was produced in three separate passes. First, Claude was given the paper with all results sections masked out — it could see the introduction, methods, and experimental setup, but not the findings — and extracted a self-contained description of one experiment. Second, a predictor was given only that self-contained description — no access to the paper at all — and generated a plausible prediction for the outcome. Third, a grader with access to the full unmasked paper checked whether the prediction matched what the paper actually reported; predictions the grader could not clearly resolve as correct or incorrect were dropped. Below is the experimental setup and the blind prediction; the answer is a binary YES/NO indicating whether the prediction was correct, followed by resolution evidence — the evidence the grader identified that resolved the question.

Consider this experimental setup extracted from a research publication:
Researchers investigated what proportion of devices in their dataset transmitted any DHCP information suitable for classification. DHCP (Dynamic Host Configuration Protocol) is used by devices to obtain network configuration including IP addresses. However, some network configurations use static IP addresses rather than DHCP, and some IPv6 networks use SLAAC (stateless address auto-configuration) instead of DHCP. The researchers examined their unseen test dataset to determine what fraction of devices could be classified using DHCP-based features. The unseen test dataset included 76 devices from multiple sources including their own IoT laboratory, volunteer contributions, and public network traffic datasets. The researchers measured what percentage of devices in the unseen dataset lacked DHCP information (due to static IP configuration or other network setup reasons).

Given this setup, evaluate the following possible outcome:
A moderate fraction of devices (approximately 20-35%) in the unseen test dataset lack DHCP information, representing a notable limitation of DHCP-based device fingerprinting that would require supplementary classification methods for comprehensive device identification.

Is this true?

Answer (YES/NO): NO